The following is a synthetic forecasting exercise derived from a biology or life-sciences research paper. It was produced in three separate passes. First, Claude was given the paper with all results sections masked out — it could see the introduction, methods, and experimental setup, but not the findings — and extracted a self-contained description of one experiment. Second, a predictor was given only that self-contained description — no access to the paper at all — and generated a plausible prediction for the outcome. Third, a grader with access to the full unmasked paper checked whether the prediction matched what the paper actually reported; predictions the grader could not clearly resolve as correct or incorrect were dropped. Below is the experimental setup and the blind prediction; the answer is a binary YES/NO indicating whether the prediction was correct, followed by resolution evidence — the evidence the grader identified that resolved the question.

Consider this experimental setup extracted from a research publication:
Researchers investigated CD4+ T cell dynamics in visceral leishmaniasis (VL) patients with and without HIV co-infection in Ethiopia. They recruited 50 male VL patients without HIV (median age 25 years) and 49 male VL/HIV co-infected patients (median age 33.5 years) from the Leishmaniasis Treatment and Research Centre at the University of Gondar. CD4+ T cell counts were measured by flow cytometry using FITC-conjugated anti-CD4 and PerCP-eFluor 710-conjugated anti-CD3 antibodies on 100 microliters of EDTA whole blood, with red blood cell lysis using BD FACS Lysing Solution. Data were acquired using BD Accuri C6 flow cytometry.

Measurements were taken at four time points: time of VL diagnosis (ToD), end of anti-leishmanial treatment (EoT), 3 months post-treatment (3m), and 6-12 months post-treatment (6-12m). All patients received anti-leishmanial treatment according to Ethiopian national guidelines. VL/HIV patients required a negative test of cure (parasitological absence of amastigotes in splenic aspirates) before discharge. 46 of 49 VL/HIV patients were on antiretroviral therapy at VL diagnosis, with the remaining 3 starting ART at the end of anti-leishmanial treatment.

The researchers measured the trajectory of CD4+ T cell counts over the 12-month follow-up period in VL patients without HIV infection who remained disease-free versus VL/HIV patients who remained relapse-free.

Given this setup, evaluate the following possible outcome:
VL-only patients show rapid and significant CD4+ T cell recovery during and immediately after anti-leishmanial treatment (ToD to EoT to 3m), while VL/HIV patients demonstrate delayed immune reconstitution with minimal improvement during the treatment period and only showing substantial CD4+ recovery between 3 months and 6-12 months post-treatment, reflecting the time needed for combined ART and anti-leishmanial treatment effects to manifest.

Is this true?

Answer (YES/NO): NO